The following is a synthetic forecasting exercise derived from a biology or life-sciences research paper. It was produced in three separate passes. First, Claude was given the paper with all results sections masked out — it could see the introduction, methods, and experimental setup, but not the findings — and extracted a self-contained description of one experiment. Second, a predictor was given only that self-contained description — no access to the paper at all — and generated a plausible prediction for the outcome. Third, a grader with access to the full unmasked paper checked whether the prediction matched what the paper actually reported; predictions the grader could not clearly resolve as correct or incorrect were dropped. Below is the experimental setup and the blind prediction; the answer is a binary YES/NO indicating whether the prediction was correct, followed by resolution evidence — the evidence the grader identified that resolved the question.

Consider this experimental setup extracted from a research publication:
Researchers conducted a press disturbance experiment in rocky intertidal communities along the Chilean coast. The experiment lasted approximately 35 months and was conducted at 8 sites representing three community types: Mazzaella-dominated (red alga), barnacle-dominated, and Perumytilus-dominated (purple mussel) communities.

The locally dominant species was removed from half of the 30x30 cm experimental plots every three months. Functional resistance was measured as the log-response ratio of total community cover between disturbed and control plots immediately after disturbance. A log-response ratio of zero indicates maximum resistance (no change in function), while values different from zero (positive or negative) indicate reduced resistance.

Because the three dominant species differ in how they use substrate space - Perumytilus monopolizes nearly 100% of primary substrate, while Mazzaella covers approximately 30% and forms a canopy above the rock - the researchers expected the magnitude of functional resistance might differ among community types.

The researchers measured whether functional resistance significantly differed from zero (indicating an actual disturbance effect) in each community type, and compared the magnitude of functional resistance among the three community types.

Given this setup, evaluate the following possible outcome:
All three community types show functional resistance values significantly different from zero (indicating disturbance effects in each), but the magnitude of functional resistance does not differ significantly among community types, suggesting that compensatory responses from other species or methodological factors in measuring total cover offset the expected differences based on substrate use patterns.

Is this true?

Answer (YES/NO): YES